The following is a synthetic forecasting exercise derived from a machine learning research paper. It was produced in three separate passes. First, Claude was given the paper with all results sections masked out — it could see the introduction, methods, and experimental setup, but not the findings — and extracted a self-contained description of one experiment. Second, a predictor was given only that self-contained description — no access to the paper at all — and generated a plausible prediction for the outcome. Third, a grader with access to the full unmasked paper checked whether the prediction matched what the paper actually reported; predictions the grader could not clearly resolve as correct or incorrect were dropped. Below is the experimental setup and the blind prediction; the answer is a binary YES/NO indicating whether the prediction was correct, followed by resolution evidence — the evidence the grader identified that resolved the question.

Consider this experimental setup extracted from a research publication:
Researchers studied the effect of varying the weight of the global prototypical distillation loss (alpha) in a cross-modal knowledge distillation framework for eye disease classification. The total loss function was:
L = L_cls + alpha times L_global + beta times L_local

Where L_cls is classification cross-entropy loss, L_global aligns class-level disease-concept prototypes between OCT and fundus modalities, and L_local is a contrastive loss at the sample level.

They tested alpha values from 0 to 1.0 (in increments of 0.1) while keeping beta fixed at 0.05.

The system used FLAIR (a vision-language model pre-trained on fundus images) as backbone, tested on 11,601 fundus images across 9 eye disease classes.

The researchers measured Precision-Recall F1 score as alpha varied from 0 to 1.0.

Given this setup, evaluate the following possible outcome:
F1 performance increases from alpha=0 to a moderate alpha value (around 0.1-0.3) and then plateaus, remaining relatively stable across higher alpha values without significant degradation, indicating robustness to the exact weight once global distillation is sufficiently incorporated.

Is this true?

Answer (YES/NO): NO